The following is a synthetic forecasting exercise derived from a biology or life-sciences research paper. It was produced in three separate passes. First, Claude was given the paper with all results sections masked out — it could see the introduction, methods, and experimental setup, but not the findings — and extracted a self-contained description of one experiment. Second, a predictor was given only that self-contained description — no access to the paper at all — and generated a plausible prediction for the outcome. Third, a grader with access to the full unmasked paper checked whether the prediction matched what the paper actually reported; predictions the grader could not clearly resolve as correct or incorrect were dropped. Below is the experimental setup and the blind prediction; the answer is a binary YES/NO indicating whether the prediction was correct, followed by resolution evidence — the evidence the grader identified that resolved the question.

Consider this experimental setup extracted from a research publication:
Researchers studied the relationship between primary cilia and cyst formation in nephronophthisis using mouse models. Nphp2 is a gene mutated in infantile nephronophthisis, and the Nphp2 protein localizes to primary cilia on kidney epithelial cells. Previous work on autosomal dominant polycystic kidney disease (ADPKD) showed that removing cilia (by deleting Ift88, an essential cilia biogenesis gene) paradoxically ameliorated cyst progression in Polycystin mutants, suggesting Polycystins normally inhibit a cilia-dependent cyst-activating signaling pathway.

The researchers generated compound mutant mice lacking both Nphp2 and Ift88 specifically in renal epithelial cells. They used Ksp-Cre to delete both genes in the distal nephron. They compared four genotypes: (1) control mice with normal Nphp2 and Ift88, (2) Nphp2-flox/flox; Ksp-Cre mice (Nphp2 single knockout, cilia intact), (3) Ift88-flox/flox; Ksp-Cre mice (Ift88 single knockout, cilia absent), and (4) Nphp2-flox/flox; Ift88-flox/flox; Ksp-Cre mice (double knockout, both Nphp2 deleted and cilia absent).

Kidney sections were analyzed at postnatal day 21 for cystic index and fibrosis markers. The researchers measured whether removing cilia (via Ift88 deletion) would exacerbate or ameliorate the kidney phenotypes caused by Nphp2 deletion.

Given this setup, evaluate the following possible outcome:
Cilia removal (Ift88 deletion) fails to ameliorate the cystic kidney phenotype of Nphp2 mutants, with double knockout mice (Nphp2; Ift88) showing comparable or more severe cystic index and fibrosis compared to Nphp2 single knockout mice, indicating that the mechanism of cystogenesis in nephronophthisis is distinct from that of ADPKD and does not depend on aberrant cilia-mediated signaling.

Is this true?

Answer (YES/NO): NO